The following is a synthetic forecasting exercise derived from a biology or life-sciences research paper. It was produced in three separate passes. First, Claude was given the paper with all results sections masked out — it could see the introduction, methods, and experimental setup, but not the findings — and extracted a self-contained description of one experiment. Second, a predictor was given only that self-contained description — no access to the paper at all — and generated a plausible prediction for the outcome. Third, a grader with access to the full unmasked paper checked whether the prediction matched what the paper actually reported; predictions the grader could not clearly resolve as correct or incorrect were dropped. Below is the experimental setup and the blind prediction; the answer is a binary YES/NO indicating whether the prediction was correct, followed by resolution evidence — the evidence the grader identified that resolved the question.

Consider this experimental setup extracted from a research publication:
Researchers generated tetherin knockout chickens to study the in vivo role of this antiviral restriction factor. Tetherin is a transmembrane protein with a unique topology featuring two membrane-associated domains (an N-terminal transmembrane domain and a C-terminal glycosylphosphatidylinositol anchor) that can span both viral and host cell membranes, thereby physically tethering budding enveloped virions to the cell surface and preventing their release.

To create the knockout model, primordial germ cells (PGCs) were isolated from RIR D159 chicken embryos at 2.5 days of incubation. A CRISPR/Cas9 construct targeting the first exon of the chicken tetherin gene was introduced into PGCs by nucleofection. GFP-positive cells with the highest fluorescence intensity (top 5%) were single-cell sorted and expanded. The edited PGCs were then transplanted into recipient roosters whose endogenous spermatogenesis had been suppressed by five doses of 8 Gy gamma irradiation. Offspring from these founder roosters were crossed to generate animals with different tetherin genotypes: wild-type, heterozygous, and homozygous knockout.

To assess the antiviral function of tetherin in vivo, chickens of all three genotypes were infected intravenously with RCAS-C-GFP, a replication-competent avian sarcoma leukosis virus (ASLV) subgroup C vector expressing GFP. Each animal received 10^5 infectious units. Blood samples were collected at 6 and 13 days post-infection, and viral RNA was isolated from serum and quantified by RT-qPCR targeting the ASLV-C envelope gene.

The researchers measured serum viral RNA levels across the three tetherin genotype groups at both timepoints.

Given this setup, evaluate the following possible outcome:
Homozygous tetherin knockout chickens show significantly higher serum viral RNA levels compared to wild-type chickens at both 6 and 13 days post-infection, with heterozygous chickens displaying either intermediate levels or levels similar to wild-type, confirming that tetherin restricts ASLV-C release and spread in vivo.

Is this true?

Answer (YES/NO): YES